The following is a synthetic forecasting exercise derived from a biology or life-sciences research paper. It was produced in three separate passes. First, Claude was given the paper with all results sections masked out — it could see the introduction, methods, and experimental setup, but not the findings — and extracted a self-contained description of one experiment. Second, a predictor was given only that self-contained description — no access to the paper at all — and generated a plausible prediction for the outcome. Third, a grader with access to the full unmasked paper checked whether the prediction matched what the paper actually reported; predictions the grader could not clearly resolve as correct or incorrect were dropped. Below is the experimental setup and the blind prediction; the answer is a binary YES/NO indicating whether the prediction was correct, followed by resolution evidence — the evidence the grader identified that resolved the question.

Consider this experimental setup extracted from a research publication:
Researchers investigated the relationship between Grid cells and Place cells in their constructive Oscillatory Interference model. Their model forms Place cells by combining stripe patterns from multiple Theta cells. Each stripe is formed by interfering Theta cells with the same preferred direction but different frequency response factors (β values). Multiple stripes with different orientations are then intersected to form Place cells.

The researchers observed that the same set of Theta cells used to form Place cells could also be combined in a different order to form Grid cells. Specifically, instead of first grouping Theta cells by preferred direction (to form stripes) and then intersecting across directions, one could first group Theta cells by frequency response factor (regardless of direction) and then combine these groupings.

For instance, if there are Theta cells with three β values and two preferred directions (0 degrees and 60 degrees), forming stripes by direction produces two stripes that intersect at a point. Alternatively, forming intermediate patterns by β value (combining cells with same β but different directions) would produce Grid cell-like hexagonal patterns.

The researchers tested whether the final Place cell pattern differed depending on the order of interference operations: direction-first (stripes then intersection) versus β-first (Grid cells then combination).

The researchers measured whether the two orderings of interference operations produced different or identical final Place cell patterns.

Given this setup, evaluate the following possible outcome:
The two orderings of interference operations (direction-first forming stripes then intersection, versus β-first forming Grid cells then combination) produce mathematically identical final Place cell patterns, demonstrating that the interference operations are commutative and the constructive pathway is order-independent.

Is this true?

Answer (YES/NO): YES